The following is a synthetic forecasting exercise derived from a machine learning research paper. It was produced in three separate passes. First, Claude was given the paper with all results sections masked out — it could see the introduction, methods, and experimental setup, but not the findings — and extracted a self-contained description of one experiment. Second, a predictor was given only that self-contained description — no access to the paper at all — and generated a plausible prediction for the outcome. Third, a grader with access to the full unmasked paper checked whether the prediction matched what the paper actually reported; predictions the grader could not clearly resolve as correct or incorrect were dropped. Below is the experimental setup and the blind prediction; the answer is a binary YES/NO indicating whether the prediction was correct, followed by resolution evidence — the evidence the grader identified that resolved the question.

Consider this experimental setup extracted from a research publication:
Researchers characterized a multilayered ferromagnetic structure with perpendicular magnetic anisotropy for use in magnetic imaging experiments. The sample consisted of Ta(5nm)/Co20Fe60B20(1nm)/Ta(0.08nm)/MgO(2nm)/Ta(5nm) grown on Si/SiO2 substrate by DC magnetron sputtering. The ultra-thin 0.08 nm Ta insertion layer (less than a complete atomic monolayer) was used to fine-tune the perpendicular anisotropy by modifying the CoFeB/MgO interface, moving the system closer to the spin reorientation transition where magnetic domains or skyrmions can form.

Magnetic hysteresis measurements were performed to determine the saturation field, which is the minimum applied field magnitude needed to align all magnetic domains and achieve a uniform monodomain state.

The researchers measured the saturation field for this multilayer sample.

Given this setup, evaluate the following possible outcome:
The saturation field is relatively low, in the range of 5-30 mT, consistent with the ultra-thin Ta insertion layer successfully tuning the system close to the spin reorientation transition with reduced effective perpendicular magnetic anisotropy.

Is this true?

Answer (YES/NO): NO